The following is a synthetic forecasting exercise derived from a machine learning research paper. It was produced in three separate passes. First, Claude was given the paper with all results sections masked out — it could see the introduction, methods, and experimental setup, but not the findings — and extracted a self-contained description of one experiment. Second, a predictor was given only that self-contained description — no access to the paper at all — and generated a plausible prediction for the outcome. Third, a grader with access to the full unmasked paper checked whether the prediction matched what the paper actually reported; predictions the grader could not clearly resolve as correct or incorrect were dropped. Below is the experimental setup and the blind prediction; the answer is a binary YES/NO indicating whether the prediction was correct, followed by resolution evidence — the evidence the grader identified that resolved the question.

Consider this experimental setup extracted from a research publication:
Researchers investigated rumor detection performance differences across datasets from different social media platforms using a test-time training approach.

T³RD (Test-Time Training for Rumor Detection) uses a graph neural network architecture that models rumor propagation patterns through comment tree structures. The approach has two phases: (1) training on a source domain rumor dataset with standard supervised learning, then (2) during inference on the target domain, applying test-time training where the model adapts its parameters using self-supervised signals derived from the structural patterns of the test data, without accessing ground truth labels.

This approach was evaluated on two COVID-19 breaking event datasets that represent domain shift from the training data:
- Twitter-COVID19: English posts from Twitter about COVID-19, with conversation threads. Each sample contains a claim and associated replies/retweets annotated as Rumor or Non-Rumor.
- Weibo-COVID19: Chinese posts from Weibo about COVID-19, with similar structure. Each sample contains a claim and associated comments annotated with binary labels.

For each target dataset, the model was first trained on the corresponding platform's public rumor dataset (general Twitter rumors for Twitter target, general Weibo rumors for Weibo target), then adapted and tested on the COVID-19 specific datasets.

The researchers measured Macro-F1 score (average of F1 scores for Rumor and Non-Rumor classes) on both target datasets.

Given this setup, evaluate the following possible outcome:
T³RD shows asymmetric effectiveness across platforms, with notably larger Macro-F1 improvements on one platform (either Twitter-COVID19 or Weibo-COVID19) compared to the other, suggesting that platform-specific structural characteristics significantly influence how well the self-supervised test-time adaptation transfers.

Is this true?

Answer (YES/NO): YES